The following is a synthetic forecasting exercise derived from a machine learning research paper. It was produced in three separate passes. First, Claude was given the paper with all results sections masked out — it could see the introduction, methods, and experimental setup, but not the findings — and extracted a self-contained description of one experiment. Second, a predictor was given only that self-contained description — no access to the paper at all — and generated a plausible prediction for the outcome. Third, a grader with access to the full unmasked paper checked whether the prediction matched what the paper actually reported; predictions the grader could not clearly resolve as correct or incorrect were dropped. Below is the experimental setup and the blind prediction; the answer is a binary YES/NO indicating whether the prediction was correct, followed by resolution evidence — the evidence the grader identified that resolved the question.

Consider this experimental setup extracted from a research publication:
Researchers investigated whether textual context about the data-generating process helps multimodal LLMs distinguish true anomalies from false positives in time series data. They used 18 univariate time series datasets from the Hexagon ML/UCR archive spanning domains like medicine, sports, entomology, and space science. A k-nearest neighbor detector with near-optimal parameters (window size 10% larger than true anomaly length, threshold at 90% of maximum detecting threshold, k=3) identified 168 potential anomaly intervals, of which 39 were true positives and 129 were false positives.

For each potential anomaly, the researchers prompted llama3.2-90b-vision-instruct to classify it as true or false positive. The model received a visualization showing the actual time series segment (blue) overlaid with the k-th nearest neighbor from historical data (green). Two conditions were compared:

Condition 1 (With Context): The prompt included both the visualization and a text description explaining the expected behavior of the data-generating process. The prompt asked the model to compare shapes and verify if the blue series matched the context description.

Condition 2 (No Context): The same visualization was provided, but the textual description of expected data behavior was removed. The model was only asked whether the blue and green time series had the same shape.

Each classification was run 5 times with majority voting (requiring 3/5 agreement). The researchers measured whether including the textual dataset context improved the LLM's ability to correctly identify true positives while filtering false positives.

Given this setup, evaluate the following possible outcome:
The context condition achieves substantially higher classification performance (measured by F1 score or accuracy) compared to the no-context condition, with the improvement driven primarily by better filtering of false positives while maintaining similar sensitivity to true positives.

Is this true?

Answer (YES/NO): NO